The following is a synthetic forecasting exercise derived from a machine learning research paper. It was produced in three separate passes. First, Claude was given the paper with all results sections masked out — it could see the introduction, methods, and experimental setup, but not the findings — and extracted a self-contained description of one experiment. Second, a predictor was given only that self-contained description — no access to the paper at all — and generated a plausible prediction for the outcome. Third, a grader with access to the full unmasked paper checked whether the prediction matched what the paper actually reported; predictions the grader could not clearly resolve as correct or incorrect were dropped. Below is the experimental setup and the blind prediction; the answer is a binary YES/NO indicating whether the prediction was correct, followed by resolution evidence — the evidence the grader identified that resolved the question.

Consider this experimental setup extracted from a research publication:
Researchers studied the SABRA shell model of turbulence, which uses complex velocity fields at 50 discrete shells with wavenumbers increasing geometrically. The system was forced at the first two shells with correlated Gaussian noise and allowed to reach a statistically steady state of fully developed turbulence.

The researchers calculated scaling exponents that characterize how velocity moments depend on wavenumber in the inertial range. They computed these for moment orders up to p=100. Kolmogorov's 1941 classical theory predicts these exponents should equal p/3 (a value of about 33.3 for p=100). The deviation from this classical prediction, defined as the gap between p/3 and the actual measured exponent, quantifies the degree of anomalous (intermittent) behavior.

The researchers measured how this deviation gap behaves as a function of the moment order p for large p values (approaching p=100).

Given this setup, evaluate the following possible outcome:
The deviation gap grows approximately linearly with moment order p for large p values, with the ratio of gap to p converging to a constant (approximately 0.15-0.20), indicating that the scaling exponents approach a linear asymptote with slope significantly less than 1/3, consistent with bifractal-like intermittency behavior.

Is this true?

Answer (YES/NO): NO